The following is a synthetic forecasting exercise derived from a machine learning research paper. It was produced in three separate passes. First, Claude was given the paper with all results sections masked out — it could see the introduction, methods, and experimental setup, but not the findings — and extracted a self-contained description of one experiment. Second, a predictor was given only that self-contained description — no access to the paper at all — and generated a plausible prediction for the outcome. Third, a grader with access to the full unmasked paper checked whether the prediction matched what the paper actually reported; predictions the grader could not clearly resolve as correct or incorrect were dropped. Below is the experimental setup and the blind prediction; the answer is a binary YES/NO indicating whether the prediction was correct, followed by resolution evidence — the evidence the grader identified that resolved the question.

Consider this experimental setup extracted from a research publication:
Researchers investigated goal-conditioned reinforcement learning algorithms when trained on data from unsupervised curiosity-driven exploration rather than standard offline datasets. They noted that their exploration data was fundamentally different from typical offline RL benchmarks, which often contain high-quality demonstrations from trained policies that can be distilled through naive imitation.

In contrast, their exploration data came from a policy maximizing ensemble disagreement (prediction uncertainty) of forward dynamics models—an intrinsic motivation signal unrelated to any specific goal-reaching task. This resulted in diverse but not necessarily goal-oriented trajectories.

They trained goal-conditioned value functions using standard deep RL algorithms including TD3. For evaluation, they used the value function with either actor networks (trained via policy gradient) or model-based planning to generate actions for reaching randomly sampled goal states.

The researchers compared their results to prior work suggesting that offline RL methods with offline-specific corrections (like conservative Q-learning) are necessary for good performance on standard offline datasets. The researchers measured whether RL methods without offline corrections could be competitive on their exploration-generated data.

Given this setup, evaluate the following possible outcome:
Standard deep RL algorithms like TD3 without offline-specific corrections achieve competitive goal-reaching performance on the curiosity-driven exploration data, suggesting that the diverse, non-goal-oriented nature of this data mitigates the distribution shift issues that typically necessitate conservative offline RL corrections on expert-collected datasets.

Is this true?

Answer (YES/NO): YES